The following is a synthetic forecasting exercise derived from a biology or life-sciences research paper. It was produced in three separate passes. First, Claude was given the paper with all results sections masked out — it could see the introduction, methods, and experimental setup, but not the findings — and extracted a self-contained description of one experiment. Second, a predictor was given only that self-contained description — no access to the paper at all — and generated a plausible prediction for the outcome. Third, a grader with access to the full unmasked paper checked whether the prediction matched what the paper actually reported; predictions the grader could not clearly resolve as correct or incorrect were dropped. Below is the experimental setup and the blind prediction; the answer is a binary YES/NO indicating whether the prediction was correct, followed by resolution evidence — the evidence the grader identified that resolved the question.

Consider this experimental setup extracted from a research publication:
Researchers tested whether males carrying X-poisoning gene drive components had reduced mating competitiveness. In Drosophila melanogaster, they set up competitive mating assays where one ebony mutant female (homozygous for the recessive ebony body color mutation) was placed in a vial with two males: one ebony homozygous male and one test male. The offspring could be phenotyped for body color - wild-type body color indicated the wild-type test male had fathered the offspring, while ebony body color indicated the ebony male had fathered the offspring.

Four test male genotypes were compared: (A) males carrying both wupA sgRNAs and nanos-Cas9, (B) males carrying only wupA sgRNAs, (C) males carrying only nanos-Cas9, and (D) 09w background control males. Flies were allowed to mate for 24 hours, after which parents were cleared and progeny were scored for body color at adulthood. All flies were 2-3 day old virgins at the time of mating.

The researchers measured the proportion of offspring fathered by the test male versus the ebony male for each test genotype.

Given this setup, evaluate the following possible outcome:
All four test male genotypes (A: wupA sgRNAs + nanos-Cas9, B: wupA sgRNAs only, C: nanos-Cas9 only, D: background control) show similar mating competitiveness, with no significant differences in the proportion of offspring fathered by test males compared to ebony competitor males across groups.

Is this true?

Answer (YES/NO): NO